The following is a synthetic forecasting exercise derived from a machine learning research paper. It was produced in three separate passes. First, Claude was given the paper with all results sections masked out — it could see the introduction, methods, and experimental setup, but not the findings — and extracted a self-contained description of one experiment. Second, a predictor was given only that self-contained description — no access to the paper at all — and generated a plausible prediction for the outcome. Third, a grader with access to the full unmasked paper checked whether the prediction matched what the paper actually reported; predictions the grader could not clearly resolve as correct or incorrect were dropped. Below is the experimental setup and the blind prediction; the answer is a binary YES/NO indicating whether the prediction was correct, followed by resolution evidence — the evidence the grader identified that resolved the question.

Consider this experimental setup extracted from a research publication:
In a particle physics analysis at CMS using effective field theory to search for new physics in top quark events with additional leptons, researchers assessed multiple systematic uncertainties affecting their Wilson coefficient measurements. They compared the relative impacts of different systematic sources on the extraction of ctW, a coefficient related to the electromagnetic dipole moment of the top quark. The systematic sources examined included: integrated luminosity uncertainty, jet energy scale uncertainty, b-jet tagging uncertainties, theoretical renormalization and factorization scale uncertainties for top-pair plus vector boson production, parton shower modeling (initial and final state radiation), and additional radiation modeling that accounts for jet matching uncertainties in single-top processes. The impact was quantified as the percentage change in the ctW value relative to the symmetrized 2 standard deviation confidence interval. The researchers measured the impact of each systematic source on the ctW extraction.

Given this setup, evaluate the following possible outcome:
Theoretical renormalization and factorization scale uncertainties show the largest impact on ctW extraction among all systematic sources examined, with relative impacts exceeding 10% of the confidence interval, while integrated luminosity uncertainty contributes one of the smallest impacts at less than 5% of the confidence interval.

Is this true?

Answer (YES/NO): NO